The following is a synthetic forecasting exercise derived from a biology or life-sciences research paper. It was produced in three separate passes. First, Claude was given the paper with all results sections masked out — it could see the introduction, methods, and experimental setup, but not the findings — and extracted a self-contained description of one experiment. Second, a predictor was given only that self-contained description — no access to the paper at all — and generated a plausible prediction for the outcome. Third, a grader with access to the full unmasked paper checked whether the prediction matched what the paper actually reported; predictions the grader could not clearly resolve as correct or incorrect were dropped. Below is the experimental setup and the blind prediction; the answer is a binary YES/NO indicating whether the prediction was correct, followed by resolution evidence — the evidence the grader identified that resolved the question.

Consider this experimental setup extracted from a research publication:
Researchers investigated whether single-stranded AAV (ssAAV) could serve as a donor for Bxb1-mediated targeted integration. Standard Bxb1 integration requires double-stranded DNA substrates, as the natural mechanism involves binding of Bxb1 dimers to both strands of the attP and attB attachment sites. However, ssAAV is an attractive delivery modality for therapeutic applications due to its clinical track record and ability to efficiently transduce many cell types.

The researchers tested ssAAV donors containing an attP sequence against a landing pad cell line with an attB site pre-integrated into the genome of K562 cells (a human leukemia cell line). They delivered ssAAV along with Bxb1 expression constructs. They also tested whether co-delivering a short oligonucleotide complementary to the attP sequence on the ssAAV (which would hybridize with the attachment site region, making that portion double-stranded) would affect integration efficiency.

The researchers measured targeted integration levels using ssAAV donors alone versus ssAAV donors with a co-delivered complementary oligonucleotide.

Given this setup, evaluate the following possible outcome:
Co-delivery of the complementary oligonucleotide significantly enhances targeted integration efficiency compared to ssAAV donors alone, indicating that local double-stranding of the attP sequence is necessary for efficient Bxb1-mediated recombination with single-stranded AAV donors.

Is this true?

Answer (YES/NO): NO